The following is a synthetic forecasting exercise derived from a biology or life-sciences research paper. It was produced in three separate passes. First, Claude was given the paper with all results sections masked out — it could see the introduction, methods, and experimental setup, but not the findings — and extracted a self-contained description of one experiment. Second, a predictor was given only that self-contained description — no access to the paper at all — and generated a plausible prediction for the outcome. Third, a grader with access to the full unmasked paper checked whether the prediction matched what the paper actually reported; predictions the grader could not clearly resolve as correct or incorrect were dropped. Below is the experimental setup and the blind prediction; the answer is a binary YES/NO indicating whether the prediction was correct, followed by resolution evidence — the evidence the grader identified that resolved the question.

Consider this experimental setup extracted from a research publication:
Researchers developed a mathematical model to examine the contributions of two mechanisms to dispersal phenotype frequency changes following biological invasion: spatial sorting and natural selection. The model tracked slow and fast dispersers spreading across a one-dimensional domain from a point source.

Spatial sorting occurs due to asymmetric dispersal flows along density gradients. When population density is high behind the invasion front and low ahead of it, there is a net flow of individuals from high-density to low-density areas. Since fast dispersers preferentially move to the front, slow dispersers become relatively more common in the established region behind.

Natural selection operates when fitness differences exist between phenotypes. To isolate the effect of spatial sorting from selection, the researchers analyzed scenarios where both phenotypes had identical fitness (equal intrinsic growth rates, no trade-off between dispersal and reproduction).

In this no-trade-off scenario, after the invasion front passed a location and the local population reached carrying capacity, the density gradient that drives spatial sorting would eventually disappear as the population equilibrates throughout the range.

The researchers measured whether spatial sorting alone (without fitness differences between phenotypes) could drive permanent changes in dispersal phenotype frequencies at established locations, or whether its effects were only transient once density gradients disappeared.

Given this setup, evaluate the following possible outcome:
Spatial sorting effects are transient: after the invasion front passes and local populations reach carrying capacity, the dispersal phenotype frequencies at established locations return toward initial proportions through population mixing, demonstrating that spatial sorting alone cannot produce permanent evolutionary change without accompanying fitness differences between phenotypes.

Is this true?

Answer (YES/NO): NO